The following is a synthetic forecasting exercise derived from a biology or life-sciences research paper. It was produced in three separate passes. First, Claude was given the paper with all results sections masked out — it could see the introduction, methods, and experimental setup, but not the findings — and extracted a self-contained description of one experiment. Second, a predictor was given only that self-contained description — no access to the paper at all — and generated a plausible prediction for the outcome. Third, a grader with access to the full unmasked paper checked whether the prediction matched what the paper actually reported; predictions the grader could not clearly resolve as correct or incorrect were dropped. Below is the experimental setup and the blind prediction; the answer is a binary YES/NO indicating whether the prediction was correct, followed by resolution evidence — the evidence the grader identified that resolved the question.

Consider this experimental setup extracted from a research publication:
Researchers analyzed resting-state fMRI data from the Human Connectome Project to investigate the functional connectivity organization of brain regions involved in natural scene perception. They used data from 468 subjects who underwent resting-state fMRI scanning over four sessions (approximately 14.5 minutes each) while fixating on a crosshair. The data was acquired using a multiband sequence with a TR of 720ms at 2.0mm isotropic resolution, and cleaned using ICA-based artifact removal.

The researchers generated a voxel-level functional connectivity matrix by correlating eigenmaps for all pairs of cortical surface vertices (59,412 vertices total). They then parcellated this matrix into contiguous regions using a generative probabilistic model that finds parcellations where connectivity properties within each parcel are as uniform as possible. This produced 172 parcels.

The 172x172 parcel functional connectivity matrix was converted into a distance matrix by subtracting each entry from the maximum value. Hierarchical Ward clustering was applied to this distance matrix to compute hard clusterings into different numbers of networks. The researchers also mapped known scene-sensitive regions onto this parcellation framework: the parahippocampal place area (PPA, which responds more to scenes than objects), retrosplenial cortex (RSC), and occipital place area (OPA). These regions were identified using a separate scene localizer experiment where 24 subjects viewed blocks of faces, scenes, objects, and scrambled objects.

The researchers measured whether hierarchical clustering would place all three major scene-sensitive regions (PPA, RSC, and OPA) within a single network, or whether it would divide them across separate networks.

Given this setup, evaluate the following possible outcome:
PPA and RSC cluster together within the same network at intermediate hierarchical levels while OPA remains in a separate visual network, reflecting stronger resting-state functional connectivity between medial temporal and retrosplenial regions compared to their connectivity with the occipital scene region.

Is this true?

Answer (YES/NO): NO